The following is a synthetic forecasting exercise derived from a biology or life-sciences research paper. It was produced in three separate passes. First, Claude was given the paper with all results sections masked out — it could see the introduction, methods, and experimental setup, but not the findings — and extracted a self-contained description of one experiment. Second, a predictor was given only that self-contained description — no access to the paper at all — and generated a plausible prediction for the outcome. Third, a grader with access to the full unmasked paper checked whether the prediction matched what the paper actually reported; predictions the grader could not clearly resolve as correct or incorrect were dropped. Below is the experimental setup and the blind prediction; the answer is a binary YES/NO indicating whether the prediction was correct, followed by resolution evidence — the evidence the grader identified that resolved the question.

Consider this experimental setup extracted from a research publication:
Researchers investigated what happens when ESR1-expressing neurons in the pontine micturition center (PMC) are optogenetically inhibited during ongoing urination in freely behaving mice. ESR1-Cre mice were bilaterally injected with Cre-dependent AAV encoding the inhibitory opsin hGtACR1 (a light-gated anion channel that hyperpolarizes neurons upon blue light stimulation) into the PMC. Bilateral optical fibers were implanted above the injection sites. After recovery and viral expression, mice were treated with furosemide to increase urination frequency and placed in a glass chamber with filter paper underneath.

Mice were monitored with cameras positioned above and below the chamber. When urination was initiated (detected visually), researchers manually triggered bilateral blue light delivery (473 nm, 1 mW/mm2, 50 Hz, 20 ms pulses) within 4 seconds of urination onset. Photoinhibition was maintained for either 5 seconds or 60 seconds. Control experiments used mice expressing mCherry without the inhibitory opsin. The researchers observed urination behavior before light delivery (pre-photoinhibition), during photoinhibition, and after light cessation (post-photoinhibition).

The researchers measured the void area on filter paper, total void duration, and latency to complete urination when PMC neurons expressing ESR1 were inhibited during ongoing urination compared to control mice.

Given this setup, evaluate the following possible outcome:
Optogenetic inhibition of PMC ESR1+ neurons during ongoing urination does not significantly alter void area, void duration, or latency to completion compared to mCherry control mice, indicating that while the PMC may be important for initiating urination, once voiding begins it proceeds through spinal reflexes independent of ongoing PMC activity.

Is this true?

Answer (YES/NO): NO